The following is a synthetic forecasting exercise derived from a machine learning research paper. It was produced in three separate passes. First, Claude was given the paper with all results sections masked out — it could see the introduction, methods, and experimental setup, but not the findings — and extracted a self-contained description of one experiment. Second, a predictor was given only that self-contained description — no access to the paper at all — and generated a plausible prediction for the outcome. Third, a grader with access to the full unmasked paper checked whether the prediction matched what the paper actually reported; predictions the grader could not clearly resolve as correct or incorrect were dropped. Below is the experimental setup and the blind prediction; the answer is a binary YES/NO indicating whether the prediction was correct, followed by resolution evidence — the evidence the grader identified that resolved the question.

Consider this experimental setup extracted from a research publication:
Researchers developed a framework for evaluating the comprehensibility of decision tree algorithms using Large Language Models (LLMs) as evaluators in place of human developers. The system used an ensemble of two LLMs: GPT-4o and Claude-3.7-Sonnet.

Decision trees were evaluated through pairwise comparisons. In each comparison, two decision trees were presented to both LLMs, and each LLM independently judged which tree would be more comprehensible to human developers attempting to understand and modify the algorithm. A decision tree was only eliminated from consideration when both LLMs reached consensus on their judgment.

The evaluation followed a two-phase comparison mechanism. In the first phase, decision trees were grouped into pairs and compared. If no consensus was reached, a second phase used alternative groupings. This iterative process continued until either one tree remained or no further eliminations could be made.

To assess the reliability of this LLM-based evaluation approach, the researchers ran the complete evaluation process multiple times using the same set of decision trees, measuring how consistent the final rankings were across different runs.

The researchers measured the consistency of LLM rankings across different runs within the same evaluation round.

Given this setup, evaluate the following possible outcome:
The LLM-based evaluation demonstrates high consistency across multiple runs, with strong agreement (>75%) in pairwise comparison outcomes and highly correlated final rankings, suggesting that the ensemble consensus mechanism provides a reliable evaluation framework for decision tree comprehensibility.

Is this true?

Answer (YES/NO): NO